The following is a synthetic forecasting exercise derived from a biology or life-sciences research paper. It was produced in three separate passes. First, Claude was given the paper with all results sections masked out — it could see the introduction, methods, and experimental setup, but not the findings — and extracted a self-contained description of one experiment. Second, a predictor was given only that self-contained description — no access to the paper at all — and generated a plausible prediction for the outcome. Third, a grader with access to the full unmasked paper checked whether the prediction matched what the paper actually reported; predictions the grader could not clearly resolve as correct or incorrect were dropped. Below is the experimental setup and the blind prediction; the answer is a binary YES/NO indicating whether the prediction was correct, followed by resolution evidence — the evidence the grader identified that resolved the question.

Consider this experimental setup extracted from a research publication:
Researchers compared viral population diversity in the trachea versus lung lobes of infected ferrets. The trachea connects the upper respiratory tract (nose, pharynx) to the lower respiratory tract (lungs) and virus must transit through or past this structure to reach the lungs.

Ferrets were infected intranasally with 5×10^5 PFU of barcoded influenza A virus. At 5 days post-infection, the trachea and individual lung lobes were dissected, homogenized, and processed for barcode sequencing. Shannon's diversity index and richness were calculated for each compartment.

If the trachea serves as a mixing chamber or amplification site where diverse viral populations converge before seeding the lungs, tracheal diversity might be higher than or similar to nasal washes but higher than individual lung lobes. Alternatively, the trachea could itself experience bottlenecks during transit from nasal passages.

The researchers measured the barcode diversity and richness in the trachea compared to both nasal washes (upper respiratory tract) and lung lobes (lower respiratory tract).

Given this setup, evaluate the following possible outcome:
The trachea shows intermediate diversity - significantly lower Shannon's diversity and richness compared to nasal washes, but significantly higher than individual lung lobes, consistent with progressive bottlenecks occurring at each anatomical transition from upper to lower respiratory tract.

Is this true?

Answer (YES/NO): NO